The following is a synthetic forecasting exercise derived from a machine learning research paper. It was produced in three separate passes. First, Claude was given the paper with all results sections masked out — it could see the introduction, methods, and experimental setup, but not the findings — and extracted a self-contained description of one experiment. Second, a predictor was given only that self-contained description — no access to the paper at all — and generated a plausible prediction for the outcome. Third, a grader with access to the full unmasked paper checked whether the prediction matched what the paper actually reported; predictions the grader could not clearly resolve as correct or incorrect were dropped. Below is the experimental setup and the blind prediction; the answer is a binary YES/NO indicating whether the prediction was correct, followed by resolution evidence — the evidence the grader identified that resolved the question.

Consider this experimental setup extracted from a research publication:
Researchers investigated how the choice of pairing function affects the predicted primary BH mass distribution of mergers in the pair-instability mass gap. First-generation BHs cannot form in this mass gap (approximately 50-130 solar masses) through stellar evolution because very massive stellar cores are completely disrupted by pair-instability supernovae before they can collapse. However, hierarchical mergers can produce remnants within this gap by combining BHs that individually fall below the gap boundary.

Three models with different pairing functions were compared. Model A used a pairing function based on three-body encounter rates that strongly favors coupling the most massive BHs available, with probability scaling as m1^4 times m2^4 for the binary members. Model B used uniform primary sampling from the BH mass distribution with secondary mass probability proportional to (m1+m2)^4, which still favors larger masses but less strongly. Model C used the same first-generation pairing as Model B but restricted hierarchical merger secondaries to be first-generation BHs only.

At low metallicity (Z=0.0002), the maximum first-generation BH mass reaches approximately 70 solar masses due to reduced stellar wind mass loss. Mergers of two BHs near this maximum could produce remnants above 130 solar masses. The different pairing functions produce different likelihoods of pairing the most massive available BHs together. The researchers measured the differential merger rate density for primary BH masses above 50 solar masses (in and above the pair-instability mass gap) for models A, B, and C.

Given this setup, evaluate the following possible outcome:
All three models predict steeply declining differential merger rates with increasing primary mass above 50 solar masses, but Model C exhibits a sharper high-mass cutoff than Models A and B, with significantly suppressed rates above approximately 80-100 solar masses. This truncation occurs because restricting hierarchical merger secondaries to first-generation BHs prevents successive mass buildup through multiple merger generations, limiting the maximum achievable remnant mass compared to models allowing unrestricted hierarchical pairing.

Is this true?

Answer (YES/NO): NO